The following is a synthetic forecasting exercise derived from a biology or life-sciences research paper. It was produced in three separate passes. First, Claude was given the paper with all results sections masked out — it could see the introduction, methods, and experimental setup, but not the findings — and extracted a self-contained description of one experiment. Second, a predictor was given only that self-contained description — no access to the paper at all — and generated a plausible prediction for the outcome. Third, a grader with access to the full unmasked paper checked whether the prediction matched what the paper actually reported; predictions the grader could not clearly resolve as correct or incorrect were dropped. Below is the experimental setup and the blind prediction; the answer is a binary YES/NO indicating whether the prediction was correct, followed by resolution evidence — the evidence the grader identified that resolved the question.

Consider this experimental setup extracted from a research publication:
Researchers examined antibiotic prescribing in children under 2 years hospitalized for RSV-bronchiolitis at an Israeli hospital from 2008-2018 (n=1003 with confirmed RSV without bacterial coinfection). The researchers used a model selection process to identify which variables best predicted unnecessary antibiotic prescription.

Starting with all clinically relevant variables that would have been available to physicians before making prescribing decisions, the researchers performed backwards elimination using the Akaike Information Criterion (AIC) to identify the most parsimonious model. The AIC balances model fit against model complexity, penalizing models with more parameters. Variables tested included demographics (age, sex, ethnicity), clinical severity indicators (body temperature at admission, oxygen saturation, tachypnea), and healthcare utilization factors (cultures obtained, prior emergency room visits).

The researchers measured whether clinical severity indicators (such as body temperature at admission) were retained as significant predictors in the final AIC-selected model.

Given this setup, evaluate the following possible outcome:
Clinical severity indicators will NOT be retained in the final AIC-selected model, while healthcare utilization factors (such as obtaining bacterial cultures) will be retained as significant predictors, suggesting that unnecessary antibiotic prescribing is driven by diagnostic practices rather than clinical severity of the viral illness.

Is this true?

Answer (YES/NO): NO